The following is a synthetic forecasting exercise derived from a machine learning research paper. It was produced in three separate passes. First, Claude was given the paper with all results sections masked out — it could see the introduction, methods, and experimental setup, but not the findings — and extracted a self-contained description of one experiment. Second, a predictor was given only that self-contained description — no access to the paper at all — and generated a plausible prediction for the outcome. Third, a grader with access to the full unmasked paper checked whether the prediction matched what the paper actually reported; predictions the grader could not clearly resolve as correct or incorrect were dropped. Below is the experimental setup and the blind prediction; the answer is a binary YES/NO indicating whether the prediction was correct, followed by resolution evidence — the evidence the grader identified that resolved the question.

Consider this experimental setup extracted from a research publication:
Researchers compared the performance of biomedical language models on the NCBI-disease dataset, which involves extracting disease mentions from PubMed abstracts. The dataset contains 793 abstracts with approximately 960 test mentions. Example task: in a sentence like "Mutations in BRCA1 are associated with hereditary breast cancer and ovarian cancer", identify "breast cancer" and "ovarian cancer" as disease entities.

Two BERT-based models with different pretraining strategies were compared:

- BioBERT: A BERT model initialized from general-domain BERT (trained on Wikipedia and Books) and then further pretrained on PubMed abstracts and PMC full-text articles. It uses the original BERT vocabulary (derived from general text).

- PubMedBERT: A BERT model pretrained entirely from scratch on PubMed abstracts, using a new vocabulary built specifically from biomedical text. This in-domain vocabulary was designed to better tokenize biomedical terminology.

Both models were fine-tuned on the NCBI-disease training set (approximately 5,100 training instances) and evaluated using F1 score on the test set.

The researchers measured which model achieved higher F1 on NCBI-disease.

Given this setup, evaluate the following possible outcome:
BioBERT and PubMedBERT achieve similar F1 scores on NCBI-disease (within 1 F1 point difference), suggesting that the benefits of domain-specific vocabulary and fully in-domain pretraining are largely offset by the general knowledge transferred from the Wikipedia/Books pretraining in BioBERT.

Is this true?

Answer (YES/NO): NO